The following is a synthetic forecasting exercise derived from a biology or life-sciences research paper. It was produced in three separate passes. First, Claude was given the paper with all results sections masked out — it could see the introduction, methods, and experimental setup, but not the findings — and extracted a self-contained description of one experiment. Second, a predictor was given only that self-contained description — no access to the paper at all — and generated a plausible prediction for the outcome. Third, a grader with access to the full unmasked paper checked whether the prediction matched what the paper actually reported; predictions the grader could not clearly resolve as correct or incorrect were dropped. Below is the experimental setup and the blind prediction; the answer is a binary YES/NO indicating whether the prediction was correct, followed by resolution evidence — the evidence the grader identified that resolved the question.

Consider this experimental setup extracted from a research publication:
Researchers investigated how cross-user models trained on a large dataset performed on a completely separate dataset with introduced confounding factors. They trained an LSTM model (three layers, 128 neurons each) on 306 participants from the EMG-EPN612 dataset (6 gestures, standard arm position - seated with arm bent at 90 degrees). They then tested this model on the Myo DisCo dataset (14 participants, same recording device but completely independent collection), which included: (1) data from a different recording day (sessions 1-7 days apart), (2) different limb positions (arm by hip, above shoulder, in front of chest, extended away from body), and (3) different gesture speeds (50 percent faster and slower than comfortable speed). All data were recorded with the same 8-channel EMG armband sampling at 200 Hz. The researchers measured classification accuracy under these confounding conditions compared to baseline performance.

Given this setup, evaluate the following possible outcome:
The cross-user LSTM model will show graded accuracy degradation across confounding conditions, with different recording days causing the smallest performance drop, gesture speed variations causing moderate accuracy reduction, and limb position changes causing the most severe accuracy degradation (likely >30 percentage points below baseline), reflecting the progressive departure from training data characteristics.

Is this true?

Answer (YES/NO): NO